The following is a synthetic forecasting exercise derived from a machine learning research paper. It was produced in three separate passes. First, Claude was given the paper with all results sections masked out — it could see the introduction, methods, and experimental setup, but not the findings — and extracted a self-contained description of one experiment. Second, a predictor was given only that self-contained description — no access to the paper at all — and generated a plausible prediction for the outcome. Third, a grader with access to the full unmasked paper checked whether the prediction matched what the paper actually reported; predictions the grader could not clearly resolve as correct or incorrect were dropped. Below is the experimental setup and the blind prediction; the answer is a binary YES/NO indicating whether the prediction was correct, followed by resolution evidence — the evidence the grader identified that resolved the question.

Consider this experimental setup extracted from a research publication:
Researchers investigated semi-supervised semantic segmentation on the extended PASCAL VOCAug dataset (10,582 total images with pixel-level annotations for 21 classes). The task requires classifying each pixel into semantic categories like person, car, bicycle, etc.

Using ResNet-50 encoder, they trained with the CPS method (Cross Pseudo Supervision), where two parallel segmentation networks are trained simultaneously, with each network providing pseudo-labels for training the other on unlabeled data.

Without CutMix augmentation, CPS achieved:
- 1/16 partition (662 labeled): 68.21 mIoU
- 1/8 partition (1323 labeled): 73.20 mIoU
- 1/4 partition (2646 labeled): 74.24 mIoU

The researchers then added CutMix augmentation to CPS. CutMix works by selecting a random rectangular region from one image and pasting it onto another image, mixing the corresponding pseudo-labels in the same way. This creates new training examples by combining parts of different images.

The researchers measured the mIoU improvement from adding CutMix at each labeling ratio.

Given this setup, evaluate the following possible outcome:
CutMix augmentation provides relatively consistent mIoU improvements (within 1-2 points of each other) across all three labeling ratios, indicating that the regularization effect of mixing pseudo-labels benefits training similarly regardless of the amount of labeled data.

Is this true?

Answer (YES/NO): NO